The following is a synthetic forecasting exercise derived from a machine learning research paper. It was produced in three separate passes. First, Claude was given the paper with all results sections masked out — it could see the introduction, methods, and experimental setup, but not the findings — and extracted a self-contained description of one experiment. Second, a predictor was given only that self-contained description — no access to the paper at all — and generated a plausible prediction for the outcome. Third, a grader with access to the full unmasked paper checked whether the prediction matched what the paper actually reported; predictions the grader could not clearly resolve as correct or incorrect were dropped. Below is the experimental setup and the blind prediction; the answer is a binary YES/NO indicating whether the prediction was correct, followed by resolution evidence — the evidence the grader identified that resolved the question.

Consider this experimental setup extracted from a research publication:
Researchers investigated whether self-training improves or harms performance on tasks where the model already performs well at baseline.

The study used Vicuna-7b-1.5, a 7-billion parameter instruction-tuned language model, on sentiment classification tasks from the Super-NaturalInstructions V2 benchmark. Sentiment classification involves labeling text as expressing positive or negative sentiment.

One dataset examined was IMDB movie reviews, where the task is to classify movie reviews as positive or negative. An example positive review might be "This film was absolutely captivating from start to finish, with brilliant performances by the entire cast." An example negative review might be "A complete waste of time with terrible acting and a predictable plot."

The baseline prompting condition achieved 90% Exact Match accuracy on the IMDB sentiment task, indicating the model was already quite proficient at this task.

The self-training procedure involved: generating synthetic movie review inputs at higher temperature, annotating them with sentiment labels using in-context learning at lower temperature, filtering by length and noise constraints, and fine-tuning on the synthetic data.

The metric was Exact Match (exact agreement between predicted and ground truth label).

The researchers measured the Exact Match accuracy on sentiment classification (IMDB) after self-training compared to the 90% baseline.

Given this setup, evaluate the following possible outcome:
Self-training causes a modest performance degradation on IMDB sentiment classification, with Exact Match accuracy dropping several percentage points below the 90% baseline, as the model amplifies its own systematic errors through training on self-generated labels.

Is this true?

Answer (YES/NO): YES